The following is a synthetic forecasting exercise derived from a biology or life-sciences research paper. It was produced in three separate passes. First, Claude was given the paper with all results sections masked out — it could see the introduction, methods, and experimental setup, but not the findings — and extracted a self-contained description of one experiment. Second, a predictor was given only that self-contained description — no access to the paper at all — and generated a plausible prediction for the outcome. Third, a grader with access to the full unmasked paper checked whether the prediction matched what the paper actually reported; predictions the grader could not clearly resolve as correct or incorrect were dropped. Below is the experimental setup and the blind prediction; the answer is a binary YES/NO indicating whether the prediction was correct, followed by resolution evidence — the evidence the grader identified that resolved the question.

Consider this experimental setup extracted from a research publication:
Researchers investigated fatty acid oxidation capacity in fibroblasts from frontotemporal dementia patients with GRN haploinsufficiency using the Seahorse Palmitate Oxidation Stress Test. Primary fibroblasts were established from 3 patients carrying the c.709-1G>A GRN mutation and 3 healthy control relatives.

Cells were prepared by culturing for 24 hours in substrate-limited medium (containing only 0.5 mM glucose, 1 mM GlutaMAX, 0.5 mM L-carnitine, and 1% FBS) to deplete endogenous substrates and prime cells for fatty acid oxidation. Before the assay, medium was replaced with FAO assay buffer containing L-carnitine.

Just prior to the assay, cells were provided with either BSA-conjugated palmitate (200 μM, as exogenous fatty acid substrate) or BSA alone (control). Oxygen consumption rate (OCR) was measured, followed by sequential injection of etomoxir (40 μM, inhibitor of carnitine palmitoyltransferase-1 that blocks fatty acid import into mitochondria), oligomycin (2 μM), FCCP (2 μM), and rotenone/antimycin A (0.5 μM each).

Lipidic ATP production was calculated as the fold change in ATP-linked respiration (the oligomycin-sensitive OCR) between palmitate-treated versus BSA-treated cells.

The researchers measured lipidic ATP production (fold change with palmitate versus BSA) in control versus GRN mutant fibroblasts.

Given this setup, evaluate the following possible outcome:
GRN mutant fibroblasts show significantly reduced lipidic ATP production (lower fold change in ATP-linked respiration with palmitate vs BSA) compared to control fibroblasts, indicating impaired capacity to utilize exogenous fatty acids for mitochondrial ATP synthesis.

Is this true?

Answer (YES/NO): YES